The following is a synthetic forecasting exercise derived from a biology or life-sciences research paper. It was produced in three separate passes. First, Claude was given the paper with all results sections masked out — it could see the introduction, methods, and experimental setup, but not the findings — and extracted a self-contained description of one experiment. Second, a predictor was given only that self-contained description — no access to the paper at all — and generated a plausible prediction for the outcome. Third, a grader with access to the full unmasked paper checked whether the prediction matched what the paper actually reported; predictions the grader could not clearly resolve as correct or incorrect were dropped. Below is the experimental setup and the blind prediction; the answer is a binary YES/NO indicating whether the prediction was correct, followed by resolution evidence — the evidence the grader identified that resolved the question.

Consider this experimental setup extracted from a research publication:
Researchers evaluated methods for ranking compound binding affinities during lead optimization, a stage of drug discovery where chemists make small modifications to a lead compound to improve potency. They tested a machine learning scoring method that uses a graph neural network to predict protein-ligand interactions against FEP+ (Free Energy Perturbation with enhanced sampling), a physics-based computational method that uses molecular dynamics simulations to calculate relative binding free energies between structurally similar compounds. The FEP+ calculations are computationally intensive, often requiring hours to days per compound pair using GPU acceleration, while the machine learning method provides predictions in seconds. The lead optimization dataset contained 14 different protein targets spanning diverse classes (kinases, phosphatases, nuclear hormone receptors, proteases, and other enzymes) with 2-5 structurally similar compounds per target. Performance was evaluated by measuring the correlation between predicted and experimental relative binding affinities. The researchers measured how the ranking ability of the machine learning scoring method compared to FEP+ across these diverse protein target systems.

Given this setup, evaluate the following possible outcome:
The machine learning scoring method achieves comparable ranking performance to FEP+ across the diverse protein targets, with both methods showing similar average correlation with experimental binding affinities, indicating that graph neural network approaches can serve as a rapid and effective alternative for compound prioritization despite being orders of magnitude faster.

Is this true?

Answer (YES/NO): NO